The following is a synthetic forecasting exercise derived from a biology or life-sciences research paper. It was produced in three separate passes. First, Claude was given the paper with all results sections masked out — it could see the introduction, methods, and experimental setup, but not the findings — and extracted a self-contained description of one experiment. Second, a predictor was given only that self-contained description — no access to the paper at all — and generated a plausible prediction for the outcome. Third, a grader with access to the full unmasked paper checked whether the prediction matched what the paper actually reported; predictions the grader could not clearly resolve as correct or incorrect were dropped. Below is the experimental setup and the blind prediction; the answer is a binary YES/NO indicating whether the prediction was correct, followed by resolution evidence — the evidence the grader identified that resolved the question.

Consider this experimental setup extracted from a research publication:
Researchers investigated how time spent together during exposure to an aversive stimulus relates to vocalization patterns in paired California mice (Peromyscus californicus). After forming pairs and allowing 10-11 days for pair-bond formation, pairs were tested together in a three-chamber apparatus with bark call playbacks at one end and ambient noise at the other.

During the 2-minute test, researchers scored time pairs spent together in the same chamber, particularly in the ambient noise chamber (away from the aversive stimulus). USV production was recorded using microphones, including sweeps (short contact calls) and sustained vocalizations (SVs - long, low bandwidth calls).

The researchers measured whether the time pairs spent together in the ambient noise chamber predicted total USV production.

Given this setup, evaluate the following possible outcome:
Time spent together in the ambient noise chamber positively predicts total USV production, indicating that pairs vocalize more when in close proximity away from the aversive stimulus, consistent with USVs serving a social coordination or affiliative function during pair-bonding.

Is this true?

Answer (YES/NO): YES